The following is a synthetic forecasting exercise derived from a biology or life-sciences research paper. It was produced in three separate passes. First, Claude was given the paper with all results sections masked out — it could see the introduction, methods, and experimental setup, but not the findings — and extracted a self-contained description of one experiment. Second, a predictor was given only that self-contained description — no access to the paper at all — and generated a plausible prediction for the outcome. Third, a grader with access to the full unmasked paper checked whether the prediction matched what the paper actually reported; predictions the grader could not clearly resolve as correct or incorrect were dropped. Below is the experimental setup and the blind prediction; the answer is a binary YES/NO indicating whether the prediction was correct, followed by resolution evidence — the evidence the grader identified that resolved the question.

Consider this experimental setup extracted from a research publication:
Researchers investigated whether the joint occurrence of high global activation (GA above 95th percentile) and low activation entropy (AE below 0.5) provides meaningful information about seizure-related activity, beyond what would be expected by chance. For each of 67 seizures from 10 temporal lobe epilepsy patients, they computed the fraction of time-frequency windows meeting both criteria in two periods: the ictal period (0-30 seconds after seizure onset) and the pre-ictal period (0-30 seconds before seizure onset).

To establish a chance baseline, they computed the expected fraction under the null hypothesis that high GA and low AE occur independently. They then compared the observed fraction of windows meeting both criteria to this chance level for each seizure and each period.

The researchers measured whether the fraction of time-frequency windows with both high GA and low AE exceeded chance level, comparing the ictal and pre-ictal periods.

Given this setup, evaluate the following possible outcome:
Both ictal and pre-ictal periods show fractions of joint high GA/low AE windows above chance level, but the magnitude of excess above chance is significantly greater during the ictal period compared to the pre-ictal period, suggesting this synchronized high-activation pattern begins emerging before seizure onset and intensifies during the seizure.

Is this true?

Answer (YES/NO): YES